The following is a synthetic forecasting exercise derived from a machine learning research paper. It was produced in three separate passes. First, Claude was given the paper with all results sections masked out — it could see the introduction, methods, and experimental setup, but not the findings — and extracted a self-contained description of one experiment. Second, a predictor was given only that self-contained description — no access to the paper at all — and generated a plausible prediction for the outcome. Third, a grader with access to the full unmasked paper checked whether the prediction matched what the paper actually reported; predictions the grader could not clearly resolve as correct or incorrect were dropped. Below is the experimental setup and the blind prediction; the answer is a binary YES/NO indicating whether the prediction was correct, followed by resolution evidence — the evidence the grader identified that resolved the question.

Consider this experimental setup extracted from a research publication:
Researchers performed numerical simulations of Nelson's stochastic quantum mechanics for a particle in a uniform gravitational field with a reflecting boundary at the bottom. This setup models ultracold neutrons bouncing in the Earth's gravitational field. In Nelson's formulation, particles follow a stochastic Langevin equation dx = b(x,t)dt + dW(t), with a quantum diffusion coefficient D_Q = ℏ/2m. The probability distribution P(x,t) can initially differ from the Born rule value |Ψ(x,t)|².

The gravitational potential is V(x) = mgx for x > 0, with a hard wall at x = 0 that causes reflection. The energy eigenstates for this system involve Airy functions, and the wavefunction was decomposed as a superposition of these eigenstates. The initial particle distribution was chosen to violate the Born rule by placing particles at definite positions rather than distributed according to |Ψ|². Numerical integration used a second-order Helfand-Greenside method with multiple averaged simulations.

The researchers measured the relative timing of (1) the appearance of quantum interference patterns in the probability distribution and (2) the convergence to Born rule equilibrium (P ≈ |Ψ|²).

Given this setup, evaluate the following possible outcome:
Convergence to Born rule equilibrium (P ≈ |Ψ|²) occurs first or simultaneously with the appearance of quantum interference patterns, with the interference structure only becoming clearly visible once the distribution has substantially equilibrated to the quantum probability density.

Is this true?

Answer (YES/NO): NO